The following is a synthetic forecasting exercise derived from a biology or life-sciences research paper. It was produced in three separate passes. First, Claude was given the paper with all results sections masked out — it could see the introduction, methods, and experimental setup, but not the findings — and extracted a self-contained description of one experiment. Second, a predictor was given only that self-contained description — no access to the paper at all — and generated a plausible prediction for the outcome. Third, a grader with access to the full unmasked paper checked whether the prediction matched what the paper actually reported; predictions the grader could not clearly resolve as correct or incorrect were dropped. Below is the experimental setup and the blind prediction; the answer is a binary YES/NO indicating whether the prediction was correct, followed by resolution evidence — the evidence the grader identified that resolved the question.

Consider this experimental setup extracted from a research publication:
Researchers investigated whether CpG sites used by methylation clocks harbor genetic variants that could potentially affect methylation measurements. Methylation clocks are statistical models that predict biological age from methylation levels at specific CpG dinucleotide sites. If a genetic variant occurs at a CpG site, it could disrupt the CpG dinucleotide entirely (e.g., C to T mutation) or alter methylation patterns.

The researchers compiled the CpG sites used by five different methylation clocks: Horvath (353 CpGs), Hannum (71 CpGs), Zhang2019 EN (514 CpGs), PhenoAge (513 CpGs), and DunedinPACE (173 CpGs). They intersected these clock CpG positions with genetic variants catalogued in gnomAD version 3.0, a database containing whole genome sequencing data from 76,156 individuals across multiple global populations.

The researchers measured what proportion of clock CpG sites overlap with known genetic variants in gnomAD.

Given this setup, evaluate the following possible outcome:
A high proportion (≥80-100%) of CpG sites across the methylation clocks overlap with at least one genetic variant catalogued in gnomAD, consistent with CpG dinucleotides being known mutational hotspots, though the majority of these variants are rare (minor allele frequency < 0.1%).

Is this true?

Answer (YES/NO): NO